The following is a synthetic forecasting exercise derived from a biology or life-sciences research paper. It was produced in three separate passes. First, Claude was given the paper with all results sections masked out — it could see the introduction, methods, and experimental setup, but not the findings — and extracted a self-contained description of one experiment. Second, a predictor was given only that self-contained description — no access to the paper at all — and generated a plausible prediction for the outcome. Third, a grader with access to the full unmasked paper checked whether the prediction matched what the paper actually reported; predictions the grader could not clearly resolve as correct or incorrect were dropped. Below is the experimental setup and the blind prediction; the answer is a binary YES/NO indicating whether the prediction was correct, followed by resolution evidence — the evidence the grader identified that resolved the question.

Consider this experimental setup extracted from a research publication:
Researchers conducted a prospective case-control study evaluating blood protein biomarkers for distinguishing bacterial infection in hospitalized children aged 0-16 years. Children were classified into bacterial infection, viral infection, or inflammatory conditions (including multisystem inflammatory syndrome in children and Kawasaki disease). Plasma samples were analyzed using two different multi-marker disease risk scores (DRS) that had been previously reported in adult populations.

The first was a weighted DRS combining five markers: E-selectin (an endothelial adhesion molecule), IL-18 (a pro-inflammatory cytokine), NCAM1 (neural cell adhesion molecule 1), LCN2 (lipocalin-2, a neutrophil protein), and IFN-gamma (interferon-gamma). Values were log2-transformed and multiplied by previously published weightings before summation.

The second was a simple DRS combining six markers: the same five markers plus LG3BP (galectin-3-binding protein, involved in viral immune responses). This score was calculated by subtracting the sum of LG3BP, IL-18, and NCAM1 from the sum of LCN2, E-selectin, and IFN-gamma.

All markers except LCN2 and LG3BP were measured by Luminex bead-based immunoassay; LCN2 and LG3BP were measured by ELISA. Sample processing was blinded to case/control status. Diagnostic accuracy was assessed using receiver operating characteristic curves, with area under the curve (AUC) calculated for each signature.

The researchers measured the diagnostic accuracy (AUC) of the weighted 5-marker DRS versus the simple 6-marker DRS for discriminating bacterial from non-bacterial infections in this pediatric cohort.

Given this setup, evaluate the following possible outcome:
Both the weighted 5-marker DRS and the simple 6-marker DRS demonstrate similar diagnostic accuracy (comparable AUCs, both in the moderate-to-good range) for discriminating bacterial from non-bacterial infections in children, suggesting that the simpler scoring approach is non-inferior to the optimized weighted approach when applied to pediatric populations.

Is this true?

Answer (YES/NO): NO